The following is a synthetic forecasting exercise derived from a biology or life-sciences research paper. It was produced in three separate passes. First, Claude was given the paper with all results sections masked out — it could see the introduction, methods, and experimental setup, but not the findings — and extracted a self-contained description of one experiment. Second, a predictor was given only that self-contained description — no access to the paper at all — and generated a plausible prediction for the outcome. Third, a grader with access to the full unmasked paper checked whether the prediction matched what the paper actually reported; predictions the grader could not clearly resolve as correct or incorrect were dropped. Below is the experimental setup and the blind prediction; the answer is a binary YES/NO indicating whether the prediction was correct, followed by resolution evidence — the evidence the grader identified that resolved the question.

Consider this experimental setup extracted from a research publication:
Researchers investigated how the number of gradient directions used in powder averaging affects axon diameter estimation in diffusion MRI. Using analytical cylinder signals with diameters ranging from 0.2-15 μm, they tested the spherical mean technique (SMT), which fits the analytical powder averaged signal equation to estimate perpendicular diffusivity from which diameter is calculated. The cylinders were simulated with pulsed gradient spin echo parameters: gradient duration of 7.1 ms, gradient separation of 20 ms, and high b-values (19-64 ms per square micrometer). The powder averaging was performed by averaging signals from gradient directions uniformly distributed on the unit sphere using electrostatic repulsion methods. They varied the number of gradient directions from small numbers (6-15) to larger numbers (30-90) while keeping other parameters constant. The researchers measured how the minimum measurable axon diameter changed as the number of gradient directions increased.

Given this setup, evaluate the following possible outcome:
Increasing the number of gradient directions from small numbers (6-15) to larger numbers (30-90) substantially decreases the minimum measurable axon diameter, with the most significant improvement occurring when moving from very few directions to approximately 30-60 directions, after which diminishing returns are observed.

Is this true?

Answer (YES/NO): YES